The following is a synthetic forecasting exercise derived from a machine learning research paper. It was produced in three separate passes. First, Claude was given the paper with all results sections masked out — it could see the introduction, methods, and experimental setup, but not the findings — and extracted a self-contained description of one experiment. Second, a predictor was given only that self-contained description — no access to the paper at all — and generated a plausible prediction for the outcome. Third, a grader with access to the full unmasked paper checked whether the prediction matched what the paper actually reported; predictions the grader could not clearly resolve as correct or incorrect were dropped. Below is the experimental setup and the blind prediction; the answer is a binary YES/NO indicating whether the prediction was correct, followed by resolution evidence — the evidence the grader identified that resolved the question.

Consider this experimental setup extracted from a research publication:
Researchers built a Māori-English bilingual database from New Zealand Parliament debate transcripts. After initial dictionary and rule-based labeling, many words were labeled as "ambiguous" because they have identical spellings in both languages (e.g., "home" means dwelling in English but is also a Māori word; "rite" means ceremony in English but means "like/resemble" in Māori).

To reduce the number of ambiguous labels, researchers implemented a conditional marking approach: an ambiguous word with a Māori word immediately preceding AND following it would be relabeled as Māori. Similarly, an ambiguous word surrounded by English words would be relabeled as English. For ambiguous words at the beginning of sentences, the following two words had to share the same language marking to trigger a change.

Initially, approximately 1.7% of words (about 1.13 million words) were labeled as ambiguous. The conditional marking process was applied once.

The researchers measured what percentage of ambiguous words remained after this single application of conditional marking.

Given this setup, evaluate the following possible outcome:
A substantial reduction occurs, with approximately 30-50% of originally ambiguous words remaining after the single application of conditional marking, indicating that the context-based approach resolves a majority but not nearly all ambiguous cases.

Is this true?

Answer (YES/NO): NO